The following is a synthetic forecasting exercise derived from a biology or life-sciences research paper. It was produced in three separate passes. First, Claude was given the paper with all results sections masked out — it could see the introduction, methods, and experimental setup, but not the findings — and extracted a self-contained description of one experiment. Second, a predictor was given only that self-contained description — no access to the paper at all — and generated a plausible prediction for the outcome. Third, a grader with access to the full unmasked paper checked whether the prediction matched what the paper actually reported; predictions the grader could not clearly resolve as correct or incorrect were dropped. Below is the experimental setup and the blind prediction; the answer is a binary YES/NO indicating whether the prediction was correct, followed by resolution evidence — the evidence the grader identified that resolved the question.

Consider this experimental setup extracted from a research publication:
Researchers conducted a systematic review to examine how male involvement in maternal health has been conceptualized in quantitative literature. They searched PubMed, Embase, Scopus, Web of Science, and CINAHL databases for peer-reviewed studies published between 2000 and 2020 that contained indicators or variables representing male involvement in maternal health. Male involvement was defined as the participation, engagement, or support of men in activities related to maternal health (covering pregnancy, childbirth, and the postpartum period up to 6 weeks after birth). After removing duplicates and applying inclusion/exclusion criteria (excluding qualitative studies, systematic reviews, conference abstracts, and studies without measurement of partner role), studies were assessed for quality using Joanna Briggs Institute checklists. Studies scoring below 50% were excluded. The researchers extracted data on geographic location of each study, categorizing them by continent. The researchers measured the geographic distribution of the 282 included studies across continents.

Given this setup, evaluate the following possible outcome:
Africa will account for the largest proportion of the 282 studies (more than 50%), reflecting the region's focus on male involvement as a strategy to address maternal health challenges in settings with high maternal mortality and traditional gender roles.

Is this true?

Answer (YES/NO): NO